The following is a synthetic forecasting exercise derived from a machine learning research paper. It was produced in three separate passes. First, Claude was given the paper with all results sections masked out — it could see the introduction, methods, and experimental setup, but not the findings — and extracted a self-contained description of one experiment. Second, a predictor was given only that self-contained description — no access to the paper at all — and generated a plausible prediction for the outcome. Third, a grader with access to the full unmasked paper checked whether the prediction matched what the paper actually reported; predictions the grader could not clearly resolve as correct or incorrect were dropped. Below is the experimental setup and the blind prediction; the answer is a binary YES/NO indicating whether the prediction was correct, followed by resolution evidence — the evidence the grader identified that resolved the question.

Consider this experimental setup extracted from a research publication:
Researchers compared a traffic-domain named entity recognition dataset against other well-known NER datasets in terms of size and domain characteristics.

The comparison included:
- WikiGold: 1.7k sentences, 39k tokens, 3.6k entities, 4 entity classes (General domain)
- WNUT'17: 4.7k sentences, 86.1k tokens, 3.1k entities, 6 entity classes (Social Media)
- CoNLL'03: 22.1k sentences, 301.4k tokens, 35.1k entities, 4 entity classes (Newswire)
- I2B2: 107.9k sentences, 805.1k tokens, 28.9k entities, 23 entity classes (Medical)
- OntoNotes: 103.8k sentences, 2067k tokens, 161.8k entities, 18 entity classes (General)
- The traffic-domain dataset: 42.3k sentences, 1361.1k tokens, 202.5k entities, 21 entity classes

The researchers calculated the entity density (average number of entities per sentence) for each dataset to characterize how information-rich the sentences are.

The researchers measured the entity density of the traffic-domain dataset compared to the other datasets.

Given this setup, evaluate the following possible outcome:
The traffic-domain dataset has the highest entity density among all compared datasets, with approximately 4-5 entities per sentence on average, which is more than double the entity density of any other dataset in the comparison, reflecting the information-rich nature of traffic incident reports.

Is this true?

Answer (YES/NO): YES